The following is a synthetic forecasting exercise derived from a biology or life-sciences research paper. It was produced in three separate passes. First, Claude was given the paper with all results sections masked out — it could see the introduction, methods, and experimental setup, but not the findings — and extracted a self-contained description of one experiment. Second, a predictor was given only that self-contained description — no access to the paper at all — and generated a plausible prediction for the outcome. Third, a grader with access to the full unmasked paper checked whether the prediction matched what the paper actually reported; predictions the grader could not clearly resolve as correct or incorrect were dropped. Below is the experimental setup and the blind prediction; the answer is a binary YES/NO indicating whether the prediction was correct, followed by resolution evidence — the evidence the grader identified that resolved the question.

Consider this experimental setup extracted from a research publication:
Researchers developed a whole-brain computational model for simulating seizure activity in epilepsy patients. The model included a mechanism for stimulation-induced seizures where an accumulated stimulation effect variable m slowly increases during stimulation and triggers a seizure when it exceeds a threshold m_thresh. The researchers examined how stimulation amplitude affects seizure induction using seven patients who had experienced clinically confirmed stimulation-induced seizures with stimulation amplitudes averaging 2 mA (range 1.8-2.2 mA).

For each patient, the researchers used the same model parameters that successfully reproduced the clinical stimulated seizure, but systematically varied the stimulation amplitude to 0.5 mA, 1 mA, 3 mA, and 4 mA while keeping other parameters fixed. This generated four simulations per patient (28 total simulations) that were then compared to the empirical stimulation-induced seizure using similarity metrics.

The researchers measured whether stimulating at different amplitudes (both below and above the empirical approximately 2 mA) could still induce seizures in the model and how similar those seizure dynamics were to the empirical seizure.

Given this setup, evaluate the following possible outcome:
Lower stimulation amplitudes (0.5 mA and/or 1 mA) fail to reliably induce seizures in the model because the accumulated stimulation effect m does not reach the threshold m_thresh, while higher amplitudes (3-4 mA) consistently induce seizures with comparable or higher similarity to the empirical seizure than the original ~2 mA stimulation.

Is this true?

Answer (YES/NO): YES